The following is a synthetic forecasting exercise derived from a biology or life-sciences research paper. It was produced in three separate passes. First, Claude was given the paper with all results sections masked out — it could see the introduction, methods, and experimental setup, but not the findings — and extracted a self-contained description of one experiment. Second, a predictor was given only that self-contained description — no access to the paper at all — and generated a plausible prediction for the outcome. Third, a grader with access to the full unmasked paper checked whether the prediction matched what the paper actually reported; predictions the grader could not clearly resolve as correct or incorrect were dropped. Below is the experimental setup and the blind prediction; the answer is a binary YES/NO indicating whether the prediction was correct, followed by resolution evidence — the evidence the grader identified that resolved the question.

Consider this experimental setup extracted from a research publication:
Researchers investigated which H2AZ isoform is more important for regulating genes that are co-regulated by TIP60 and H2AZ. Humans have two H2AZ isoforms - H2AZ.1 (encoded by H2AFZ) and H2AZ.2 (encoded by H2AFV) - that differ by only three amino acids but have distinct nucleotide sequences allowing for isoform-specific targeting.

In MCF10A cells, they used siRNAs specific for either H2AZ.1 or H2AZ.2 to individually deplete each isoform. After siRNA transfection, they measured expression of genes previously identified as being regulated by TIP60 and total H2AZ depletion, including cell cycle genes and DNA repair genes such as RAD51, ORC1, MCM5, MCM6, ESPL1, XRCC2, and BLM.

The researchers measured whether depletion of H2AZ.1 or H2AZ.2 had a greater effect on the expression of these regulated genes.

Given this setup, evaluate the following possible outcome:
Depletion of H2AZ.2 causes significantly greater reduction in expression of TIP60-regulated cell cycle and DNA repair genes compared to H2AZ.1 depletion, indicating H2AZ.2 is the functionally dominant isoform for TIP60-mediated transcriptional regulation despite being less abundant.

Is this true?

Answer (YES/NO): YES